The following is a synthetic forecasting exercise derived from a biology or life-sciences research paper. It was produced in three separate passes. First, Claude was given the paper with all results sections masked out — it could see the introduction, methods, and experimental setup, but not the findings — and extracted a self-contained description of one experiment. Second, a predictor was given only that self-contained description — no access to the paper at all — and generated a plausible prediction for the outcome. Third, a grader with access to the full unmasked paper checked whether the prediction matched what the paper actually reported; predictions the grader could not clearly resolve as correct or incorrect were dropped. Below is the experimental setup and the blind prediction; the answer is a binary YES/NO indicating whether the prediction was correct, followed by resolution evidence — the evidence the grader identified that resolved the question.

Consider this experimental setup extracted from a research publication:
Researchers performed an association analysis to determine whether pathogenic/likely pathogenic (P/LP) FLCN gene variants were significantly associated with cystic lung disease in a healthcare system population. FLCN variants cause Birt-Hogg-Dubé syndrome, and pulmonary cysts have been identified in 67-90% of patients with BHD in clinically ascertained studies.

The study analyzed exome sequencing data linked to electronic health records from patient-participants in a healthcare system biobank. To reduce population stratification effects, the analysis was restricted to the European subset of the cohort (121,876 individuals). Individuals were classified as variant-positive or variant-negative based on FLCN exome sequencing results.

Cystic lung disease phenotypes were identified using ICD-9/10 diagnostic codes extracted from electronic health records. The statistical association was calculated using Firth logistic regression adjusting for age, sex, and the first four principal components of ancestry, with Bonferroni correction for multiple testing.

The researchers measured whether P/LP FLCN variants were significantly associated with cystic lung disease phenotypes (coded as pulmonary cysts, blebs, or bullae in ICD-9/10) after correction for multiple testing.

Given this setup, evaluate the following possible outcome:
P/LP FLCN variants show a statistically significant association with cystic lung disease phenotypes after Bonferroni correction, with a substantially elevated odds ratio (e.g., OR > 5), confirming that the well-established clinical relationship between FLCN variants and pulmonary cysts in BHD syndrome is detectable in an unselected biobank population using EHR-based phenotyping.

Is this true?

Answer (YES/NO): NO